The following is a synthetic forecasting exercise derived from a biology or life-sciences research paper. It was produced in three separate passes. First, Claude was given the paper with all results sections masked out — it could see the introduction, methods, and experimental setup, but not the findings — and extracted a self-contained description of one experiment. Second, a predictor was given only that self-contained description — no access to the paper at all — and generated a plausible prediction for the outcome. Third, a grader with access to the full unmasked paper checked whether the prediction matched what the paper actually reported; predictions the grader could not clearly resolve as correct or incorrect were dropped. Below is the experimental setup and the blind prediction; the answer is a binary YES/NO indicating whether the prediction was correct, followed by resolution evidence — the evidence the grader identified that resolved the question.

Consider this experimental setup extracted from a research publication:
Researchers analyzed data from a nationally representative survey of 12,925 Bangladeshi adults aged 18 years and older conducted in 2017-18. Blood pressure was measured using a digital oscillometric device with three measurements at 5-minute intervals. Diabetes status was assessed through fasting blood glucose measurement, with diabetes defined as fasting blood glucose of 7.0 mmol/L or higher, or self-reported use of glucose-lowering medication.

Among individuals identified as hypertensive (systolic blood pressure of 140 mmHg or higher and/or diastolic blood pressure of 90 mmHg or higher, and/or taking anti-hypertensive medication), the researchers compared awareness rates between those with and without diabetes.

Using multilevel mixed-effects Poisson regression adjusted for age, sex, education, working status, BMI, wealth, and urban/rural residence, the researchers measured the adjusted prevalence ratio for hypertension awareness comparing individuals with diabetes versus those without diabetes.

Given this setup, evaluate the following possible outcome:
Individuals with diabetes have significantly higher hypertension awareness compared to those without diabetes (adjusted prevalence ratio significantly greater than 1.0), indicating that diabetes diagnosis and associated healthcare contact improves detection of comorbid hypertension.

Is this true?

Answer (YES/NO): YES